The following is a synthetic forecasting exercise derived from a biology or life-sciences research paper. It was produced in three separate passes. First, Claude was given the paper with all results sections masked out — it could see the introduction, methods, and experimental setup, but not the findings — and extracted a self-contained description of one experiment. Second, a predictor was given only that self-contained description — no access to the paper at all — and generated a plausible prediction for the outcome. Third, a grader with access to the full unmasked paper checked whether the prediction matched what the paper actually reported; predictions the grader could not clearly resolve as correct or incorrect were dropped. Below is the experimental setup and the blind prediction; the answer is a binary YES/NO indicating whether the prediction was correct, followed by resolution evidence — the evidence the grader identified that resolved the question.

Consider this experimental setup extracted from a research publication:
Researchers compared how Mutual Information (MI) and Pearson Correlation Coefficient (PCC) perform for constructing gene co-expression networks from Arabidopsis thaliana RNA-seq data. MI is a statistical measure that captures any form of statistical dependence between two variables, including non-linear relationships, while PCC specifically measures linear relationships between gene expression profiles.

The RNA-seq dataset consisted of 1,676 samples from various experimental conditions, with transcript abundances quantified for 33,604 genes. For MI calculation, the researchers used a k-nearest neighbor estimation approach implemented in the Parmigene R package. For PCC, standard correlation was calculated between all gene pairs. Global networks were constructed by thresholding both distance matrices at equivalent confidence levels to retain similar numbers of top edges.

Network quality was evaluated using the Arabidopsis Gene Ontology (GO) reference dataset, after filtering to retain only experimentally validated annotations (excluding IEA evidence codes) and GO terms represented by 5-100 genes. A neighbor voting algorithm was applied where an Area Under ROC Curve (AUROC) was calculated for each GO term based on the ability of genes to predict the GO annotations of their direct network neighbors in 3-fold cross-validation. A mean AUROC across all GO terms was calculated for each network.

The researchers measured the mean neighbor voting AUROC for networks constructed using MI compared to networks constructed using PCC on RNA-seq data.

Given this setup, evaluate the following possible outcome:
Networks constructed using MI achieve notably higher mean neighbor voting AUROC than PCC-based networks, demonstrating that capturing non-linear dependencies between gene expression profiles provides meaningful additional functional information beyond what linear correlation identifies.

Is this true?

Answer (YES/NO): NO